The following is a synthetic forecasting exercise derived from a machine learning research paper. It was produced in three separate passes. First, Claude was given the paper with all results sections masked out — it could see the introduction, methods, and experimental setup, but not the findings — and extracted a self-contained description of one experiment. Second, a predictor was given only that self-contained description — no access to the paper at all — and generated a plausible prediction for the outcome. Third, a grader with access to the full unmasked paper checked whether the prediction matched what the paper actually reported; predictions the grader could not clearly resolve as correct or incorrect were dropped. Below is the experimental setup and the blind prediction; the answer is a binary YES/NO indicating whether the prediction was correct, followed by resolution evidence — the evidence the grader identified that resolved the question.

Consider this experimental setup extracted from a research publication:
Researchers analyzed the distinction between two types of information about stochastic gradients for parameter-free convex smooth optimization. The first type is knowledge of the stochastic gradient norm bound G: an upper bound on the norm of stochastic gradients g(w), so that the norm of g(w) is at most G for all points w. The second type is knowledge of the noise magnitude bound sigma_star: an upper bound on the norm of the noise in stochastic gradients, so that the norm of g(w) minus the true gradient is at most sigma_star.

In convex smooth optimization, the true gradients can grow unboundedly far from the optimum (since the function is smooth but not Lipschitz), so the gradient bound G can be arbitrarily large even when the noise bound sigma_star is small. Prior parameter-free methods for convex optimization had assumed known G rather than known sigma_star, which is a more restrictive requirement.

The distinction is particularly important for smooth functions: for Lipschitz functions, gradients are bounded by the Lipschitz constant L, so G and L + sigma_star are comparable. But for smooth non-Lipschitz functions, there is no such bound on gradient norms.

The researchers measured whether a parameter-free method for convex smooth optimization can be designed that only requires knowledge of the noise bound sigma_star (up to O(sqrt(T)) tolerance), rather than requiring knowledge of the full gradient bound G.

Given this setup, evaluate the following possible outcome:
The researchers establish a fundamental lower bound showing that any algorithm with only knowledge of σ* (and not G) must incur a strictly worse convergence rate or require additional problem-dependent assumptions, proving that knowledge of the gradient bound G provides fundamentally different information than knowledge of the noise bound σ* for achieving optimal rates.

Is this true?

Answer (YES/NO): NO